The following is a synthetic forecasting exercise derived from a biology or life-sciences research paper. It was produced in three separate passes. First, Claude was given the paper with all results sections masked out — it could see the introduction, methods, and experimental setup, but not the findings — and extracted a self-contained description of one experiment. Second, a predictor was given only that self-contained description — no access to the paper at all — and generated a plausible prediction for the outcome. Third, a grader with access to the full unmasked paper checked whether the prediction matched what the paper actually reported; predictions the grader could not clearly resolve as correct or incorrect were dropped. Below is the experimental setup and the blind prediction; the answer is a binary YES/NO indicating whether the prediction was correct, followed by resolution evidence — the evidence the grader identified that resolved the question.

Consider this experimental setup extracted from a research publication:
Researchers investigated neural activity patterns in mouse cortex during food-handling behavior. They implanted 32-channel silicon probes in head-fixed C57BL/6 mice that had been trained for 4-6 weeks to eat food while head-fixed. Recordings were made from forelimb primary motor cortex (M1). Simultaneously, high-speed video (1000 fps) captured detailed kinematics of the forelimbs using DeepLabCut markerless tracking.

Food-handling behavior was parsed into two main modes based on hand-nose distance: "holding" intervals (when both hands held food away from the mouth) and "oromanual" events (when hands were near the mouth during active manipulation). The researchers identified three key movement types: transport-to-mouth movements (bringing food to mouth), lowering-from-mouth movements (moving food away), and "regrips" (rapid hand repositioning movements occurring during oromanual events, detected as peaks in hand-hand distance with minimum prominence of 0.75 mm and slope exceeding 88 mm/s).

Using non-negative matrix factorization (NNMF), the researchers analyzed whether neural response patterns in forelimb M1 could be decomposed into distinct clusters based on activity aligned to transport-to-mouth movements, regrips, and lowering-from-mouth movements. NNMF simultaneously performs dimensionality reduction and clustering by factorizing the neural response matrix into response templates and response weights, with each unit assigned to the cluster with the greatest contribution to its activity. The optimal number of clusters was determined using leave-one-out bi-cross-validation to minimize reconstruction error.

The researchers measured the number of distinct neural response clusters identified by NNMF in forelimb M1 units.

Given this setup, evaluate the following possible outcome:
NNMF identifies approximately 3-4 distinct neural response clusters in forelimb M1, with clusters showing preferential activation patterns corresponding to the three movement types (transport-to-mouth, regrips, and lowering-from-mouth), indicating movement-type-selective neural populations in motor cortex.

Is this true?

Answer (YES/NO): NO